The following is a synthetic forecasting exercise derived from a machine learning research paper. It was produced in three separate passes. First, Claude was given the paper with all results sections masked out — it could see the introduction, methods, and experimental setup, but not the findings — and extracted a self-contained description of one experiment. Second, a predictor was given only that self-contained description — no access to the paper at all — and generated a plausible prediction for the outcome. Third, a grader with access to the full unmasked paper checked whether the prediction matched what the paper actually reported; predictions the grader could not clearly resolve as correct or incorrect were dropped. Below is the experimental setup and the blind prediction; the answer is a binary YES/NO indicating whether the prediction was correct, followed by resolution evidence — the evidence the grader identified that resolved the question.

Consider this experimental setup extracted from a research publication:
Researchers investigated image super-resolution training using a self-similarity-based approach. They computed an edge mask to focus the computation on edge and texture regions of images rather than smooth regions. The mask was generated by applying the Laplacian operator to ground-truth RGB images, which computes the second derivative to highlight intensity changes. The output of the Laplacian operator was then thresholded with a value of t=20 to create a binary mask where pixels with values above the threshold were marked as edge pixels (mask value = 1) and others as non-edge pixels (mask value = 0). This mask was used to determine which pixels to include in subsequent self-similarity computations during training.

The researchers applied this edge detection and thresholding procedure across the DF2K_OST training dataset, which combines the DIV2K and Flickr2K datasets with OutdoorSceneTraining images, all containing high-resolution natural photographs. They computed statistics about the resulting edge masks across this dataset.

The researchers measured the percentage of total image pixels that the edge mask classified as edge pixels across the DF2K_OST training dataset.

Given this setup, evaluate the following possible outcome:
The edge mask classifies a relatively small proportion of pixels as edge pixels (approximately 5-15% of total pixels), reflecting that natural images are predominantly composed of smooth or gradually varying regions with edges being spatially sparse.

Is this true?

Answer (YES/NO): YES